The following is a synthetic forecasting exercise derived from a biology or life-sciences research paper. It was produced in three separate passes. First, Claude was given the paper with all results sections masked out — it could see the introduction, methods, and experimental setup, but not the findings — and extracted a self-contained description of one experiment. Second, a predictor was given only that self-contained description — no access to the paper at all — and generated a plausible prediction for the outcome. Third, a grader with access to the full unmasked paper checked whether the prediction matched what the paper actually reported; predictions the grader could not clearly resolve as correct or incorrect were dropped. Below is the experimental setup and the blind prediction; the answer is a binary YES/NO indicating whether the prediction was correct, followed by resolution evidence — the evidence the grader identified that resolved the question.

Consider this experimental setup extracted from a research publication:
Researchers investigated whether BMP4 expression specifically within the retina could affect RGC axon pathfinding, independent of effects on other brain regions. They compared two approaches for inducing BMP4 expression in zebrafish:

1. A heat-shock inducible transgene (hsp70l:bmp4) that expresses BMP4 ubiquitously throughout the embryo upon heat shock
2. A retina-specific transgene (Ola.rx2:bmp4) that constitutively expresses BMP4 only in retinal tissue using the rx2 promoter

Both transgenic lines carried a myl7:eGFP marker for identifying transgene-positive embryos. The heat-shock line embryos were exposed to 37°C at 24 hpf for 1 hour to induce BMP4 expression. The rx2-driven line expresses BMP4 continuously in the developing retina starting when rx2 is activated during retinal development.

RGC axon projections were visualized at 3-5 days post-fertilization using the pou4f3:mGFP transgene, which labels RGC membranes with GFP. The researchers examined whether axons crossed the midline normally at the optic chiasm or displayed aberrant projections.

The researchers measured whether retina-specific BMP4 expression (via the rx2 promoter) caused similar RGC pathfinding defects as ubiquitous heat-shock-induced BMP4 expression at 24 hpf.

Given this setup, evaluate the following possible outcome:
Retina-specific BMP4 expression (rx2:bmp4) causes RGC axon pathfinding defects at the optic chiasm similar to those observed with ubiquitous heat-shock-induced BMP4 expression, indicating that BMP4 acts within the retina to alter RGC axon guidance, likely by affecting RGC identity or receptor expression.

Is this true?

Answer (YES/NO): NO